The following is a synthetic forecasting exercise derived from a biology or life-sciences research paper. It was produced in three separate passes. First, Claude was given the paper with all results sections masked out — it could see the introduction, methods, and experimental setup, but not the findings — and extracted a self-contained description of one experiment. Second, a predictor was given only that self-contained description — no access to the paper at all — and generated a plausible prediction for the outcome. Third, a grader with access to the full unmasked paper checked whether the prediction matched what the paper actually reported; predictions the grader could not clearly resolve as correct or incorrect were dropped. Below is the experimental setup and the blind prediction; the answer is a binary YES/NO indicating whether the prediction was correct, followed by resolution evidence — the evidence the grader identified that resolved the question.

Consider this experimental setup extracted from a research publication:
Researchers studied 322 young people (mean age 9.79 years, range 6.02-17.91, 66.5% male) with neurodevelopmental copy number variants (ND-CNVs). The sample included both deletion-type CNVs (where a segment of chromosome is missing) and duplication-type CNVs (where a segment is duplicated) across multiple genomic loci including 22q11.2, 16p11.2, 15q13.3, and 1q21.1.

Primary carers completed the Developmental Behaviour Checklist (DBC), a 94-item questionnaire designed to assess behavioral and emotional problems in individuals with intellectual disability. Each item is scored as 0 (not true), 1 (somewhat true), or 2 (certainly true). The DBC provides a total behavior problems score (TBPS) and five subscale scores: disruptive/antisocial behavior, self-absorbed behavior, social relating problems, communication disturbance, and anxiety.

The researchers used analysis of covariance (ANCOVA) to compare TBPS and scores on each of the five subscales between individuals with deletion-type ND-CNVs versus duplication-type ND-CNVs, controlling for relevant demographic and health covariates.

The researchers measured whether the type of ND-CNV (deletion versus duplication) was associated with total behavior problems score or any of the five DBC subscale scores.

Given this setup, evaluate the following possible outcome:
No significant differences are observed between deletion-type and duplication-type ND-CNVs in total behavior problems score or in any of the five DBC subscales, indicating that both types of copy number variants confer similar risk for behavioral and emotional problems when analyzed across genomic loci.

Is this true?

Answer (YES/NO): YES